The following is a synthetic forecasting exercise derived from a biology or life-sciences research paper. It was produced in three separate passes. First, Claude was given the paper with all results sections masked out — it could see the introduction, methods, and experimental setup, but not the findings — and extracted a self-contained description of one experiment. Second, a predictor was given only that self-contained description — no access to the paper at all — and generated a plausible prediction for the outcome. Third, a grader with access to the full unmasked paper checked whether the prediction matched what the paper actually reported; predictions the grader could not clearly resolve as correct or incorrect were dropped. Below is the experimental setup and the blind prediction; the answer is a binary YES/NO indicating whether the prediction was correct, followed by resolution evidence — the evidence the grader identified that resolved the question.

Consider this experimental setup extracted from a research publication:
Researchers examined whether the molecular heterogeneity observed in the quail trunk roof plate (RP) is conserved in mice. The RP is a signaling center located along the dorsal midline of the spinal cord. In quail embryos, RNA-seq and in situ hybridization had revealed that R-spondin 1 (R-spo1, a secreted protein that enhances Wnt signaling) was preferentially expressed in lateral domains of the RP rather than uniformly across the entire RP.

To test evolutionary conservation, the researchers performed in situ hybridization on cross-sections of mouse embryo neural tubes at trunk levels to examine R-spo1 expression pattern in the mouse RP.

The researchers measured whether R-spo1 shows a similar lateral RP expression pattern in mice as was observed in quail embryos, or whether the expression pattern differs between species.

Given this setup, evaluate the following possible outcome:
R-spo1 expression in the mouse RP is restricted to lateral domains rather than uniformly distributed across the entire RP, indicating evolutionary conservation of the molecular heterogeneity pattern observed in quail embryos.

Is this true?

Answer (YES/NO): YES